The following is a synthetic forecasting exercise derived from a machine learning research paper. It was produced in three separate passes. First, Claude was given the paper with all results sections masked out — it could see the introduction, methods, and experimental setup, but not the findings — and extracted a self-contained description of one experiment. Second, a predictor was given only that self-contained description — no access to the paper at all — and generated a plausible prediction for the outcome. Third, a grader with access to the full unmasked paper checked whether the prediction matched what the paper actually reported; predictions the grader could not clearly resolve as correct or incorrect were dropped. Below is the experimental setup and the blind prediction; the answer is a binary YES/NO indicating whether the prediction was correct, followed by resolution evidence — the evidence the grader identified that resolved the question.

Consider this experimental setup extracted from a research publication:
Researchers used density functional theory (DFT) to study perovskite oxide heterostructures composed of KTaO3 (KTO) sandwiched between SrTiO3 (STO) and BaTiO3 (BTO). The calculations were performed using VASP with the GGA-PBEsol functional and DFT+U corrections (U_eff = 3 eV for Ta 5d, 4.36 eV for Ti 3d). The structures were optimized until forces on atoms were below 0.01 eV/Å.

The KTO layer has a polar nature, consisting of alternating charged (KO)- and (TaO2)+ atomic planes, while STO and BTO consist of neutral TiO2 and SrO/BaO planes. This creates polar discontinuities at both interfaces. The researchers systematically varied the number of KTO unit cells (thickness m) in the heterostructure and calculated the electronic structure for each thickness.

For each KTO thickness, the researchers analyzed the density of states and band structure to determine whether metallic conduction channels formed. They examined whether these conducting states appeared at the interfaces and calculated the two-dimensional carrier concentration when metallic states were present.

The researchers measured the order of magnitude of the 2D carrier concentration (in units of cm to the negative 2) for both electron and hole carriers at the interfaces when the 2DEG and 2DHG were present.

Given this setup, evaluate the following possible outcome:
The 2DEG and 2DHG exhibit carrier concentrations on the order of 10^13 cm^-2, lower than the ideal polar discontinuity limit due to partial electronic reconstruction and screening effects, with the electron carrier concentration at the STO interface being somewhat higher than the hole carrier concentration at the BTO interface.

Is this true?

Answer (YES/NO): NO